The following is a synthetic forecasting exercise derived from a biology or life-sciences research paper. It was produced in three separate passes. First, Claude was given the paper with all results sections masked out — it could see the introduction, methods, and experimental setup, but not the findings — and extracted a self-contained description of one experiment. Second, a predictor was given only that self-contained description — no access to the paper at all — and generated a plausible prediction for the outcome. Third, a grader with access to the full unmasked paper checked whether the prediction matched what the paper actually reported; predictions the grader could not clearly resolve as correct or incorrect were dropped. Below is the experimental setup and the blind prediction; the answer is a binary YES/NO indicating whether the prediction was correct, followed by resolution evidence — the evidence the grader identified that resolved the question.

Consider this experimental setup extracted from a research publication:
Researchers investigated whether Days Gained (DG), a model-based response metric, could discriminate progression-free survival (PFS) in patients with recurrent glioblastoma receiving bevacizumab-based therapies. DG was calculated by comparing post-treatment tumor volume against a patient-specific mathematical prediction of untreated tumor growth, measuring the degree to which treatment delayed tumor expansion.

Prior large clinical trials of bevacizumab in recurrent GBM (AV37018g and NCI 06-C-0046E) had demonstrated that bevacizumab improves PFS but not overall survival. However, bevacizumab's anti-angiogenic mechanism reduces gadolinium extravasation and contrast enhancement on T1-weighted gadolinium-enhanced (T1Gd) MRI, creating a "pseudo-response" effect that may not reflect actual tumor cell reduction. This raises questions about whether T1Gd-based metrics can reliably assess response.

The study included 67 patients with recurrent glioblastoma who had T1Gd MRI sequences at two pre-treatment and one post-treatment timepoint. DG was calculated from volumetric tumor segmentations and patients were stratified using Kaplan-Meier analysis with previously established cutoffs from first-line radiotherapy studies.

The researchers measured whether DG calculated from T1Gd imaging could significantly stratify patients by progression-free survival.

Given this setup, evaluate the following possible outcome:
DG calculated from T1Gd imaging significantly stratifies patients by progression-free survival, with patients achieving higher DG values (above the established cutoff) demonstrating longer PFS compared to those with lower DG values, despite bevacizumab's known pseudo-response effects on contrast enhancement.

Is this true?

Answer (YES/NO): YES